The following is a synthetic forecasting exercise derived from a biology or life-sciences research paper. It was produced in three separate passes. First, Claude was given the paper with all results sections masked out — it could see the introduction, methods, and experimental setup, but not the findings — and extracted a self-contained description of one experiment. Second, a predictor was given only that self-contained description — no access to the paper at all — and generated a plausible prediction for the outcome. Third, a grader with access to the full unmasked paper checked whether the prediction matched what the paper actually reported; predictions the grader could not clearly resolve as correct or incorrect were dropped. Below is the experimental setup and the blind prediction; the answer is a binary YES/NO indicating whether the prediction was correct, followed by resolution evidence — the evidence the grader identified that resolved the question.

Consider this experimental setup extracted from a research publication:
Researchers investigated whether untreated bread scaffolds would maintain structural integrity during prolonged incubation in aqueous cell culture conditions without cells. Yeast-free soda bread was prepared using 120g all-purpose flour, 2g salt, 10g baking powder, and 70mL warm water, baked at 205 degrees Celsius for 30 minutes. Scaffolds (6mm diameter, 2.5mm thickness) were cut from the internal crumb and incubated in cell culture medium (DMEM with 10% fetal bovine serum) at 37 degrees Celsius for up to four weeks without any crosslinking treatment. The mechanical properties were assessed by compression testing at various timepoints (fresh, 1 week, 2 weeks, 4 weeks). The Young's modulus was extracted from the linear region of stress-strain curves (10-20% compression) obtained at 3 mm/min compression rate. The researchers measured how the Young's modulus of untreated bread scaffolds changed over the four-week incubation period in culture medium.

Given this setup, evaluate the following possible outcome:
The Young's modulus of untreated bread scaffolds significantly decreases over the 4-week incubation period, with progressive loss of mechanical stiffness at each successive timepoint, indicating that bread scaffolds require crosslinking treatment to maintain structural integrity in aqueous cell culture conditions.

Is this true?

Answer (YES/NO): YES